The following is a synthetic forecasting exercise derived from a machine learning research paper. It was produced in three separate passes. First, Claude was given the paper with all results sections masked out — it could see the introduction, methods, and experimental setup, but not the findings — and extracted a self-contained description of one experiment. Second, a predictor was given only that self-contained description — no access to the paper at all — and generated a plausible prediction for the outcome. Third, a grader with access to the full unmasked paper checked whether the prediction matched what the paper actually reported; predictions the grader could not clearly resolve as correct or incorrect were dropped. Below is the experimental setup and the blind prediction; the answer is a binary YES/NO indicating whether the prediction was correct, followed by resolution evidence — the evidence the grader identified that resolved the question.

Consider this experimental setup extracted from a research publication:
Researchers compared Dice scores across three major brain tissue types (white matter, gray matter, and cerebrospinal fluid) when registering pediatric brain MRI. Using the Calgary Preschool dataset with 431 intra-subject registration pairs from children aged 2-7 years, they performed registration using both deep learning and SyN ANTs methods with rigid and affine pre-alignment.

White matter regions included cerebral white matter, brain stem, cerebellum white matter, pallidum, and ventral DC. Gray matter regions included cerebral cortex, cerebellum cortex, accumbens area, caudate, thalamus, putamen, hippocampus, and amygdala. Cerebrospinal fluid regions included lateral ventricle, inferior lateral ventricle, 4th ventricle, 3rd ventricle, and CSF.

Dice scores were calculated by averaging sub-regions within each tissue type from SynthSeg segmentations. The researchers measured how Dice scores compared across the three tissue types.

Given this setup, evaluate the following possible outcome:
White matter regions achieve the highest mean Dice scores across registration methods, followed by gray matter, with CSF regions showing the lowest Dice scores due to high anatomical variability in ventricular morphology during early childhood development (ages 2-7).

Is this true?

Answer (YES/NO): NO